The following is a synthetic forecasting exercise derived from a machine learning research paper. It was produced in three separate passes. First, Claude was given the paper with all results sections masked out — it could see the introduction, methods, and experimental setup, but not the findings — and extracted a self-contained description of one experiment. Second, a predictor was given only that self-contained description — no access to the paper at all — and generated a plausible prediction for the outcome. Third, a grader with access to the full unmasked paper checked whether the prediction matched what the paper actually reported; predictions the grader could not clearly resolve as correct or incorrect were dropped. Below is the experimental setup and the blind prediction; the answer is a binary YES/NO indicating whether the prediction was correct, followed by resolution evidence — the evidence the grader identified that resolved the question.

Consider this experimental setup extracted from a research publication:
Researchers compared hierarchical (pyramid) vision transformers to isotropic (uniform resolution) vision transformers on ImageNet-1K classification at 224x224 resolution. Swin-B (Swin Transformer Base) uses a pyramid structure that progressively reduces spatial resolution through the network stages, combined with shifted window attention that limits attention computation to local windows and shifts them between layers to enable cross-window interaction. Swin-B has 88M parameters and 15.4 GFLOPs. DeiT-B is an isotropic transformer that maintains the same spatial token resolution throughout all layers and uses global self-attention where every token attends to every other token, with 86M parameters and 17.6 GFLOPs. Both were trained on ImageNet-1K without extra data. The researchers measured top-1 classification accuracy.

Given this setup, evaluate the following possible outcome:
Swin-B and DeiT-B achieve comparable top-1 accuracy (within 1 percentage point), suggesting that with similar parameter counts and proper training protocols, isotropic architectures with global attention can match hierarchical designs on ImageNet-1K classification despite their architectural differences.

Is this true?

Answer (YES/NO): NO